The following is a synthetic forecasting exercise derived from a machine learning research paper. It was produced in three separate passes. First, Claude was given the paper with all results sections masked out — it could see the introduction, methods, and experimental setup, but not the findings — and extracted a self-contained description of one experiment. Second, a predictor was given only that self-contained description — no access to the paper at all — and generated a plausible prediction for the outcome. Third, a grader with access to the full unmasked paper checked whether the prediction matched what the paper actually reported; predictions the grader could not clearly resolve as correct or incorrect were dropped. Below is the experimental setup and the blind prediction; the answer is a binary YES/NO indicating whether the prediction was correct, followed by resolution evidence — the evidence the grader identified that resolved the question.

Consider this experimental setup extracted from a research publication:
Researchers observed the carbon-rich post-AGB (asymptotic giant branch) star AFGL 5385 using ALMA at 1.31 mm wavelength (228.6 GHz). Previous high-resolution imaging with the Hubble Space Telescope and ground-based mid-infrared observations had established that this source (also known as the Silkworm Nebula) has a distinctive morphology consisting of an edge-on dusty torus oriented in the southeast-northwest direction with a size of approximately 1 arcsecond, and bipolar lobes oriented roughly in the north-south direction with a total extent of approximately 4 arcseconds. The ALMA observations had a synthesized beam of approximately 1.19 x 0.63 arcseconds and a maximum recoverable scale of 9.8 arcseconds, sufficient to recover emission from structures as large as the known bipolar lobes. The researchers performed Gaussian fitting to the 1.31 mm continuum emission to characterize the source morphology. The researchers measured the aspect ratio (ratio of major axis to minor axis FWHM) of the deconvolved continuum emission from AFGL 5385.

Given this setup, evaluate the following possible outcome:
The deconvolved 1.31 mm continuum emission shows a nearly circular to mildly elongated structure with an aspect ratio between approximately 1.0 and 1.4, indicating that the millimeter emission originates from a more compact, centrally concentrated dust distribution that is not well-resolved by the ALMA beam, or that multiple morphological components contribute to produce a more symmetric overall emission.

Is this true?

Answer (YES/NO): NO